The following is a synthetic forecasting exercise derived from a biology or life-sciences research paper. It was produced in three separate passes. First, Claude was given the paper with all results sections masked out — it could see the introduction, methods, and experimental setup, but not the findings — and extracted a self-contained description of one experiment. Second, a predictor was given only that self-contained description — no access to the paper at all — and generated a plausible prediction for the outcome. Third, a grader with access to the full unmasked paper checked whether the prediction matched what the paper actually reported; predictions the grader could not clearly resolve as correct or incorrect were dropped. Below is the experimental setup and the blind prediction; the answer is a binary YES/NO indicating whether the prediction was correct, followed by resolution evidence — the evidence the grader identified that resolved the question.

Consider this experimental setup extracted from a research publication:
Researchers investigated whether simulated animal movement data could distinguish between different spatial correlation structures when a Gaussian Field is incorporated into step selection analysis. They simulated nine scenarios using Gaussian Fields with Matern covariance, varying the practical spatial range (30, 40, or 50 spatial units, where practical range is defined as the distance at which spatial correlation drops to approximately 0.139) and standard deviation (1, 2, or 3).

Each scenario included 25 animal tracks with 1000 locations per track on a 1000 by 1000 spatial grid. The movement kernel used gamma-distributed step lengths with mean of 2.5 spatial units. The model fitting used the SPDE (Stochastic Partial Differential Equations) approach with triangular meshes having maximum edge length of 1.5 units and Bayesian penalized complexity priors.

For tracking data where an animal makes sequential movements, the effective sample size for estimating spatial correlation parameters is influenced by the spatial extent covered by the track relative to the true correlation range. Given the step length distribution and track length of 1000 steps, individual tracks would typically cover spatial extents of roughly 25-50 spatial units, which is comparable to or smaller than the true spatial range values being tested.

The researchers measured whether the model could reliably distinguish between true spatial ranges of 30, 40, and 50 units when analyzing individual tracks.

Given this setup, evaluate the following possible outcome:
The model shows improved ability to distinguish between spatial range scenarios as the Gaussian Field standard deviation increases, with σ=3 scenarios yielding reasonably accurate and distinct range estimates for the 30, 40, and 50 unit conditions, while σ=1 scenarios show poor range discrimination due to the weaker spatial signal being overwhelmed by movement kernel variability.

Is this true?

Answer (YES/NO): NO